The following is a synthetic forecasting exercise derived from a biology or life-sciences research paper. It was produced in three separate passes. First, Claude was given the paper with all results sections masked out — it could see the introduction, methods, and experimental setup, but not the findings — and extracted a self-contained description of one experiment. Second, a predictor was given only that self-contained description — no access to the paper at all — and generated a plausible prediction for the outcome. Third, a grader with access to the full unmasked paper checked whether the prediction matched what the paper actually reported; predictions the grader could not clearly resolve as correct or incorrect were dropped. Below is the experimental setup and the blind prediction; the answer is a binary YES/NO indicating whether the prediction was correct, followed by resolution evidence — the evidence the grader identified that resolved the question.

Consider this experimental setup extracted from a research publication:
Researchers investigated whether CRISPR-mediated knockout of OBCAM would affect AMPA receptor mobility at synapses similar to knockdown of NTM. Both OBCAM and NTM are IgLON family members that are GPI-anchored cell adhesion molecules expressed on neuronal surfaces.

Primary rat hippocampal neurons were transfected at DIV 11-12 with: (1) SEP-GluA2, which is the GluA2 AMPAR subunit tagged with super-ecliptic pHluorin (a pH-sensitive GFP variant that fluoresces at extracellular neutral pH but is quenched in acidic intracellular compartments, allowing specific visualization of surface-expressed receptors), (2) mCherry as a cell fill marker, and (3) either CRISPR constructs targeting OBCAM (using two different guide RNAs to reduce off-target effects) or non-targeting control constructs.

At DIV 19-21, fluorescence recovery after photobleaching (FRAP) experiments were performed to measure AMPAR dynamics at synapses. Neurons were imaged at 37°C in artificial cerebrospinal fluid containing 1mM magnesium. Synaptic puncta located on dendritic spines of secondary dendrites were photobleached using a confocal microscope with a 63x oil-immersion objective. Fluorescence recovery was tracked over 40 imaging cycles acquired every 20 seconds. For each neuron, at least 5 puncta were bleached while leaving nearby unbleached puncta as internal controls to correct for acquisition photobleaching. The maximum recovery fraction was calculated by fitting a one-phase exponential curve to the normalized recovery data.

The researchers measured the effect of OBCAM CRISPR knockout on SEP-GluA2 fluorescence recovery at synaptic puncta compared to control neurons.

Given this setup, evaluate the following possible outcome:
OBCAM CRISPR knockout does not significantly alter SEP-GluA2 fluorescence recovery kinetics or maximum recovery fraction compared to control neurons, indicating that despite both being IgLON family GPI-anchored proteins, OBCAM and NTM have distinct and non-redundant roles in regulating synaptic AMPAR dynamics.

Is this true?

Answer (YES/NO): NO